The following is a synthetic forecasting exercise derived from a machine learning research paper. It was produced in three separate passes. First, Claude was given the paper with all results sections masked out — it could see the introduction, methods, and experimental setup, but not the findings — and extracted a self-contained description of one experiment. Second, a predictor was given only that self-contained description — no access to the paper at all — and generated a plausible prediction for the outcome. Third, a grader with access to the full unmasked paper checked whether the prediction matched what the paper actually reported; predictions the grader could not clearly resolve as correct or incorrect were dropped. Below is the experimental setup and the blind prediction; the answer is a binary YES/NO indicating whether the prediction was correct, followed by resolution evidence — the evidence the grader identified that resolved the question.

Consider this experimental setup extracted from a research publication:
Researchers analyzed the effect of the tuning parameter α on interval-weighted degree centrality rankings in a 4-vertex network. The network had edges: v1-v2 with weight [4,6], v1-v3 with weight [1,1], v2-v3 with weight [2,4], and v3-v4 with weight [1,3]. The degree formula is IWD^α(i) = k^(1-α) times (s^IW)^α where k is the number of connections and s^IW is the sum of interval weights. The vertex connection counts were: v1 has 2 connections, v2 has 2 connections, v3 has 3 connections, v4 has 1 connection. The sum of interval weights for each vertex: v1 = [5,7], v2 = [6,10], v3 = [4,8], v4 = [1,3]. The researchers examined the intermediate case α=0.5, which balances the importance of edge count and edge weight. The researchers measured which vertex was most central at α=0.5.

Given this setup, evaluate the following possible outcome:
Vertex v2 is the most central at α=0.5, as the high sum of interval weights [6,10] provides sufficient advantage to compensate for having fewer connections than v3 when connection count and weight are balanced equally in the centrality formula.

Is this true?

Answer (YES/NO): NO